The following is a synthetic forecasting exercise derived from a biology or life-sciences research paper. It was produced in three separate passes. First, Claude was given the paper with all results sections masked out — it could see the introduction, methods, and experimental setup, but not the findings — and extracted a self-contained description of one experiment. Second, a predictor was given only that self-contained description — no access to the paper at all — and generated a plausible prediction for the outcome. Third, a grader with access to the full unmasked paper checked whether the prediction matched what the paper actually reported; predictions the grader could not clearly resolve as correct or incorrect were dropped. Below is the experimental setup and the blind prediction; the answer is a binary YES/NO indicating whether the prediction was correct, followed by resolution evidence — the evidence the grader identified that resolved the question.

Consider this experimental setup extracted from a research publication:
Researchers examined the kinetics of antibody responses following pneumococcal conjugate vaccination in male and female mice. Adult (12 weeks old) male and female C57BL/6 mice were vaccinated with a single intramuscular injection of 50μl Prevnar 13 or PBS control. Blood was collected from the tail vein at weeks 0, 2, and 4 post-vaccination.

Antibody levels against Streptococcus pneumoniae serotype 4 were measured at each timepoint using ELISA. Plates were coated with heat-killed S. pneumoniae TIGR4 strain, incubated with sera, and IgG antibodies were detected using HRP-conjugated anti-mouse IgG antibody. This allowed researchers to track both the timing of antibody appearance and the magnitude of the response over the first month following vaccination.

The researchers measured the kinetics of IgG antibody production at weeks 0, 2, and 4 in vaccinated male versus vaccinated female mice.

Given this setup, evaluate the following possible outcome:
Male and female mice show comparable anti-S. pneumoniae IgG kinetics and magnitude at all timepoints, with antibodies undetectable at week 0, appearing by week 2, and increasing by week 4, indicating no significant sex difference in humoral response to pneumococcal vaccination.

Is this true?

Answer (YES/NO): NO